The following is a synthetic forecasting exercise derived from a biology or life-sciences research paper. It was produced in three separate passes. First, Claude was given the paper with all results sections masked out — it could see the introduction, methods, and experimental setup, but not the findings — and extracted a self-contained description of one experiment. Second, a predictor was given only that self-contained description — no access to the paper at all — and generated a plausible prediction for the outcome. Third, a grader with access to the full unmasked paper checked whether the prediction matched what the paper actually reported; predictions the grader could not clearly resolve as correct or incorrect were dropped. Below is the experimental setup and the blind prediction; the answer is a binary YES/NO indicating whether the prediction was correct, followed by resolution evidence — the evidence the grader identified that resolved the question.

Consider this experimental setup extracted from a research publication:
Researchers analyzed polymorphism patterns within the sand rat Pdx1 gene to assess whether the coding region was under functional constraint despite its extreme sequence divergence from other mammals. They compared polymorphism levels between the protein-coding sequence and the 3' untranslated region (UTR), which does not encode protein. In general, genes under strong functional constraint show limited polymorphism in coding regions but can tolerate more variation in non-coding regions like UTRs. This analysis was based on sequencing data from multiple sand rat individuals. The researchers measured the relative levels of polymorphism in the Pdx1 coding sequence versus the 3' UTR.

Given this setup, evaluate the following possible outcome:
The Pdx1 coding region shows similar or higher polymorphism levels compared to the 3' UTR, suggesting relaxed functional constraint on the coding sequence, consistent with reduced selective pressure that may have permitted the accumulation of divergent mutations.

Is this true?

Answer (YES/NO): NO